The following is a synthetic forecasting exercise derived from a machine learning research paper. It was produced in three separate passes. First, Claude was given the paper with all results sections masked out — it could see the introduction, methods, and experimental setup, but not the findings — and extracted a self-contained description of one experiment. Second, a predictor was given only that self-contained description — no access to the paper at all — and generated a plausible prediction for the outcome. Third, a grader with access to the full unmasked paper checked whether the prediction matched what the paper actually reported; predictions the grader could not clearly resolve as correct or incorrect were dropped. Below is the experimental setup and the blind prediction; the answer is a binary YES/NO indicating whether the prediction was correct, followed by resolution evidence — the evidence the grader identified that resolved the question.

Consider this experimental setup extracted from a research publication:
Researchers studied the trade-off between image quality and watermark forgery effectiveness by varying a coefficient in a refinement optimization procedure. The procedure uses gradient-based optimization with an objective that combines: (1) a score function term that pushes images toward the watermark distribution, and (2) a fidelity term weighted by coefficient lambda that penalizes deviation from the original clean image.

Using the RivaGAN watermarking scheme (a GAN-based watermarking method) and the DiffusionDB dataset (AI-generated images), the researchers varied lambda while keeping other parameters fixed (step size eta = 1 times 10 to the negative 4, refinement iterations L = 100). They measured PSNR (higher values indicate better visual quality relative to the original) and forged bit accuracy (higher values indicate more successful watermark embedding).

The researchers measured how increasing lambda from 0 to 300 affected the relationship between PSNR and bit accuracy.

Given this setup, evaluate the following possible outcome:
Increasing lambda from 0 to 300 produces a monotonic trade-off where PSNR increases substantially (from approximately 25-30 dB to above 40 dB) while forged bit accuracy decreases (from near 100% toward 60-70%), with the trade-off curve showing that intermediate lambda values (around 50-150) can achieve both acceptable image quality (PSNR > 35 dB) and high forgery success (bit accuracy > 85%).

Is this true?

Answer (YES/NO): NO